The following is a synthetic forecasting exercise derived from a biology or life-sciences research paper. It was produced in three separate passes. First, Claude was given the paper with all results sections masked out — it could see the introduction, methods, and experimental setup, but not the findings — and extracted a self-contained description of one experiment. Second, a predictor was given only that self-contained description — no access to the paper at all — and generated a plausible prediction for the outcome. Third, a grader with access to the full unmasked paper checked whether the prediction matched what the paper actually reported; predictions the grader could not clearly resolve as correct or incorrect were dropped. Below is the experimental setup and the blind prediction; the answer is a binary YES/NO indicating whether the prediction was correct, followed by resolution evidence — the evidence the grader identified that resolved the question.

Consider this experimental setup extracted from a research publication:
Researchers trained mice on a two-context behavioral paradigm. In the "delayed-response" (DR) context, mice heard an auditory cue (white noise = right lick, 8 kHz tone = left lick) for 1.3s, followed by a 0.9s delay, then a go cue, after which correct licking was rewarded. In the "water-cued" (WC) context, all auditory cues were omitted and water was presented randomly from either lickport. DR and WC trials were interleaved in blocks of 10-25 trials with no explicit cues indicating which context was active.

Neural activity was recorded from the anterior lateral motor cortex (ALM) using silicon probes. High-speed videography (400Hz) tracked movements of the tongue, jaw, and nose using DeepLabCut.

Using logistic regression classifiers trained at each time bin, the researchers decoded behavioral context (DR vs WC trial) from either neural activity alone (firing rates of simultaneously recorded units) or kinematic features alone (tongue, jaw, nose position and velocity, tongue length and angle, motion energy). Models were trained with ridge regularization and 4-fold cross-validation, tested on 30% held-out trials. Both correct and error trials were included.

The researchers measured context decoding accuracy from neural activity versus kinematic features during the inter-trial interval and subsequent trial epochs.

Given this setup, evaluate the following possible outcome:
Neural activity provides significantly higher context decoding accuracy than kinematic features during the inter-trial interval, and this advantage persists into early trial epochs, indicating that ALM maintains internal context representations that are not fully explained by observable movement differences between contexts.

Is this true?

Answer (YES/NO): NO